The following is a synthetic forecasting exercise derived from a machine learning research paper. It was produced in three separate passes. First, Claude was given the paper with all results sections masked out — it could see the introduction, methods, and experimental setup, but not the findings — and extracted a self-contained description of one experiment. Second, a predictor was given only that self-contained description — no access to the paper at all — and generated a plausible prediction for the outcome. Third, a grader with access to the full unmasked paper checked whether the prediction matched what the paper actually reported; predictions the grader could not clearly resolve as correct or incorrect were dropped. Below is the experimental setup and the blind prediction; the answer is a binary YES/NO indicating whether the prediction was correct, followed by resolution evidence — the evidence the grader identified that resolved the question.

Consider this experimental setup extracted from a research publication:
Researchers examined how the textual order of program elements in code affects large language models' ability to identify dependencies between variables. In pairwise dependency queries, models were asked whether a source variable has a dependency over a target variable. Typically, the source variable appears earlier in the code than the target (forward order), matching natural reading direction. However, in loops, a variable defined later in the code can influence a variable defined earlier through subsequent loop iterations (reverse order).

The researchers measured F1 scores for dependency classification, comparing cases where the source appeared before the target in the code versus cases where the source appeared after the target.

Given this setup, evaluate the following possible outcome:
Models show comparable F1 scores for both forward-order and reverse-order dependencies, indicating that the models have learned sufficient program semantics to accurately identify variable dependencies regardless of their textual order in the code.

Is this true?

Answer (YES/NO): NO